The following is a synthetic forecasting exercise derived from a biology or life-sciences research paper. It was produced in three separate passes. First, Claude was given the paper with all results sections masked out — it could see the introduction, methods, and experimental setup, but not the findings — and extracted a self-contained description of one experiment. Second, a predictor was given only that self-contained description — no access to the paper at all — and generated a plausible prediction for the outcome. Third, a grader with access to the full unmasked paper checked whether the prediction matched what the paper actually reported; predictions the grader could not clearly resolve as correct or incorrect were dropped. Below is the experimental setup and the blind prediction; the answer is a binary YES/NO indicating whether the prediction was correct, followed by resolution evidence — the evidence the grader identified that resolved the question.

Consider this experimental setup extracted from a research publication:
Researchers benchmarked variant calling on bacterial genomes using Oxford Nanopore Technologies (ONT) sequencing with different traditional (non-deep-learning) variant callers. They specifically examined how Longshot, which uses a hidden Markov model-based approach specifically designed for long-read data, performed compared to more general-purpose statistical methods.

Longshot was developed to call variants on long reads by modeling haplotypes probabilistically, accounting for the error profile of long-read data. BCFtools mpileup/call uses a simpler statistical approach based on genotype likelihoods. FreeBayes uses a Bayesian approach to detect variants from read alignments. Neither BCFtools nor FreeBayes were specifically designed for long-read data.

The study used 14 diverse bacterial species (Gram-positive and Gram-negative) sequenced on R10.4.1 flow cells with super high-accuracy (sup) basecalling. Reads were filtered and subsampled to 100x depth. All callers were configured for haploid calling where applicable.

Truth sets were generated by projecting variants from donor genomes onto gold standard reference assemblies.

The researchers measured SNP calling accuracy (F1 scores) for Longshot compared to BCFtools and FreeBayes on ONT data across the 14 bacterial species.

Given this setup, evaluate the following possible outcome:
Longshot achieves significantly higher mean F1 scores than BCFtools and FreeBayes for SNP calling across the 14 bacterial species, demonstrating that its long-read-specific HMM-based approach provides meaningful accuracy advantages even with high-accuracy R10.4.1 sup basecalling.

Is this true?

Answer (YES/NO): NO